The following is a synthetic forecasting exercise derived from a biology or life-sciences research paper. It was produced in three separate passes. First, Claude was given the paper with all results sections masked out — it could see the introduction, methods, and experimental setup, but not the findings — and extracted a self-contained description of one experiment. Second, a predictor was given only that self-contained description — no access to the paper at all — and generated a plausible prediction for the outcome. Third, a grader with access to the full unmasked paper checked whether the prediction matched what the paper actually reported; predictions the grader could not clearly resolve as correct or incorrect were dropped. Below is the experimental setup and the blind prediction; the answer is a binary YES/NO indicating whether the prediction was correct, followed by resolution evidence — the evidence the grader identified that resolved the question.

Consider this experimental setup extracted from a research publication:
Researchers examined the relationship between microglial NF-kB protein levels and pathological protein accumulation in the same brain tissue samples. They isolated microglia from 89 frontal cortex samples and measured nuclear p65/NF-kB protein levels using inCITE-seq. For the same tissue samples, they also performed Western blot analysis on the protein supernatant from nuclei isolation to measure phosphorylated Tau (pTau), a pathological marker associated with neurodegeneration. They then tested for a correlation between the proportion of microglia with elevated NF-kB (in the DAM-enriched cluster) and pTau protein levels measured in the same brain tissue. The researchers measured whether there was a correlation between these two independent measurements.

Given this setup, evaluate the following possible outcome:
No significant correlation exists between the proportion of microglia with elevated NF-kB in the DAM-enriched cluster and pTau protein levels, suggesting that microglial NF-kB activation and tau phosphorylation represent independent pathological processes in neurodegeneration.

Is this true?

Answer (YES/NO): NO